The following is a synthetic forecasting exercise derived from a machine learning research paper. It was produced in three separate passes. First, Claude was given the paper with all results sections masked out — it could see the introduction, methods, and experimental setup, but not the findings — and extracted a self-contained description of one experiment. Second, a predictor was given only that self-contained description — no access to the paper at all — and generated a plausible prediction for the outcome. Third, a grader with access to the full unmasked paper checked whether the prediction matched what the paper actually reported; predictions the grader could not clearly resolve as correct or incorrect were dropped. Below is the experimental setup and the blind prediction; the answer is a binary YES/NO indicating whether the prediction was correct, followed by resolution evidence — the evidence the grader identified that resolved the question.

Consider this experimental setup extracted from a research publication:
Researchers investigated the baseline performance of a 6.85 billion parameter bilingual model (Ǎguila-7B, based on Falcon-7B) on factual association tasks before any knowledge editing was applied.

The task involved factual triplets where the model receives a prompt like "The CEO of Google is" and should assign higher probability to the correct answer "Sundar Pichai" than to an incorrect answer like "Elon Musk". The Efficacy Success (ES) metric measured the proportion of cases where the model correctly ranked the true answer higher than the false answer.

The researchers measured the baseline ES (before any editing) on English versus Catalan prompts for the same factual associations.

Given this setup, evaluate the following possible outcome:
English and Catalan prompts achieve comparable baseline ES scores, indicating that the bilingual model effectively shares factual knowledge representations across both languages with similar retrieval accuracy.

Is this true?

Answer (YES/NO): YES